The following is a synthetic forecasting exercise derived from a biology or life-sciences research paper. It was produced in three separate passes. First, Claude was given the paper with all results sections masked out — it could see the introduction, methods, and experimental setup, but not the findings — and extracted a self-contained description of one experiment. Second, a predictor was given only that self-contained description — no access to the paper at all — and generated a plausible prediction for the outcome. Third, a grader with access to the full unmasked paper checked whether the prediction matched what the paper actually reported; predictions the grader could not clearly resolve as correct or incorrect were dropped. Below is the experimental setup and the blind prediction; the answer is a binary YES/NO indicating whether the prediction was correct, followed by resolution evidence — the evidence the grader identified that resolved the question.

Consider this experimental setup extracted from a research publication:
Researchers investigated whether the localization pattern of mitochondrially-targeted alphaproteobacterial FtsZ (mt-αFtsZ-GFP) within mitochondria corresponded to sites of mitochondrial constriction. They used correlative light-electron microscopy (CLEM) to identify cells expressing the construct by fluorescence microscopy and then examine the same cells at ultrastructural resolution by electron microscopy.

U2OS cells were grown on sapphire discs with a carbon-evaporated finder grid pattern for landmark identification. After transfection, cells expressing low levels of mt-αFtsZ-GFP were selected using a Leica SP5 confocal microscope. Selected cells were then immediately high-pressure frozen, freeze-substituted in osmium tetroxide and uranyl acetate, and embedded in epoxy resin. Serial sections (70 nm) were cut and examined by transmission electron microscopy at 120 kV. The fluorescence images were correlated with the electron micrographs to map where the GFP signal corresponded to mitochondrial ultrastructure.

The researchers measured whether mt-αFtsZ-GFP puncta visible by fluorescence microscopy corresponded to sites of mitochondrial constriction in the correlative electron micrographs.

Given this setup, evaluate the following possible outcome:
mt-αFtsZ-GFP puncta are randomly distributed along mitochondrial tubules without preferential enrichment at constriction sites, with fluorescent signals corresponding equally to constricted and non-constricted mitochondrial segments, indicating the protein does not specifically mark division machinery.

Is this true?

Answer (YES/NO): NO